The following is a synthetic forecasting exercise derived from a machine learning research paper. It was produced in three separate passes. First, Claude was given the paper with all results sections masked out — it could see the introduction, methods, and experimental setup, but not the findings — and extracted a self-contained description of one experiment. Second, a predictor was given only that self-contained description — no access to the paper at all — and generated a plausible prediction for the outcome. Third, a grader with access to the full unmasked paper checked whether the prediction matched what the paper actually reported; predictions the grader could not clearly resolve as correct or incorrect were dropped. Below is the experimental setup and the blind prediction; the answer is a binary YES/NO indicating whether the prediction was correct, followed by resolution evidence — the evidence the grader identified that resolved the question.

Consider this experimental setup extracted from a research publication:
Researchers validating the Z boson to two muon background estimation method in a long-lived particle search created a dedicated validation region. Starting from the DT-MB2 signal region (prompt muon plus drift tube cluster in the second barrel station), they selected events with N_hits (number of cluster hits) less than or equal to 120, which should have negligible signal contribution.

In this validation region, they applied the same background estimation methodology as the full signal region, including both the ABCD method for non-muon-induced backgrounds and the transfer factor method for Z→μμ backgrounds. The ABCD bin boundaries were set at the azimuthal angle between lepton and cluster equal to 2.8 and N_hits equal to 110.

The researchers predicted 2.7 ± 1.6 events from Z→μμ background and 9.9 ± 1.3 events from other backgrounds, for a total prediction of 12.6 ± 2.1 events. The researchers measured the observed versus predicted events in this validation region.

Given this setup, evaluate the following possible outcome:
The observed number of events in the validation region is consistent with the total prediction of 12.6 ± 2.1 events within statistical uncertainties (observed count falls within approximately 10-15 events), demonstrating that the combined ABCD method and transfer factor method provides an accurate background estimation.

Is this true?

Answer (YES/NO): YES